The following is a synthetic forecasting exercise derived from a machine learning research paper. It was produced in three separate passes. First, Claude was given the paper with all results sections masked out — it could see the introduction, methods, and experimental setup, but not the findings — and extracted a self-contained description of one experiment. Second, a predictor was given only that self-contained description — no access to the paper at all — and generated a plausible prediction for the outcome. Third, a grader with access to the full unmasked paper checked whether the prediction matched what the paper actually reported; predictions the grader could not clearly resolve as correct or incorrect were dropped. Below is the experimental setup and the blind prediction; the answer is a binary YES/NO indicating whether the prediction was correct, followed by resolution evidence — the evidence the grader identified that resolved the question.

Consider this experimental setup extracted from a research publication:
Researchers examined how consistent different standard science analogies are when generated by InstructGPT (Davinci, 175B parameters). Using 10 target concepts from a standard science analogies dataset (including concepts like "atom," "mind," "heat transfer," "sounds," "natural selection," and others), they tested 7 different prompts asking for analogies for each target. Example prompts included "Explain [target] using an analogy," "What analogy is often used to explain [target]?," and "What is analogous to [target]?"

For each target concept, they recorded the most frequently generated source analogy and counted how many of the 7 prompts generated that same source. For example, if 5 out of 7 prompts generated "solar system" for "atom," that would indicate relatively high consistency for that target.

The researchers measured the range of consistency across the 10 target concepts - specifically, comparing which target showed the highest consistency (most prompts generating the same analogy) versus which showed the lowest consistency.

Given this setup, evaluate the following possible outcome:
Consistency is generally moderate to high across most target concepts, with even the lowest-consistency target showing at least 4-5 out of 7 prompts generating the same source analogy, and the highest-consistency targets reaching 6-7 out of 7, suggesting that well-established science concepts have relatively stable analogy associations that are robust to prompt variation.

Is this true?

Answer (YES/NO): NO